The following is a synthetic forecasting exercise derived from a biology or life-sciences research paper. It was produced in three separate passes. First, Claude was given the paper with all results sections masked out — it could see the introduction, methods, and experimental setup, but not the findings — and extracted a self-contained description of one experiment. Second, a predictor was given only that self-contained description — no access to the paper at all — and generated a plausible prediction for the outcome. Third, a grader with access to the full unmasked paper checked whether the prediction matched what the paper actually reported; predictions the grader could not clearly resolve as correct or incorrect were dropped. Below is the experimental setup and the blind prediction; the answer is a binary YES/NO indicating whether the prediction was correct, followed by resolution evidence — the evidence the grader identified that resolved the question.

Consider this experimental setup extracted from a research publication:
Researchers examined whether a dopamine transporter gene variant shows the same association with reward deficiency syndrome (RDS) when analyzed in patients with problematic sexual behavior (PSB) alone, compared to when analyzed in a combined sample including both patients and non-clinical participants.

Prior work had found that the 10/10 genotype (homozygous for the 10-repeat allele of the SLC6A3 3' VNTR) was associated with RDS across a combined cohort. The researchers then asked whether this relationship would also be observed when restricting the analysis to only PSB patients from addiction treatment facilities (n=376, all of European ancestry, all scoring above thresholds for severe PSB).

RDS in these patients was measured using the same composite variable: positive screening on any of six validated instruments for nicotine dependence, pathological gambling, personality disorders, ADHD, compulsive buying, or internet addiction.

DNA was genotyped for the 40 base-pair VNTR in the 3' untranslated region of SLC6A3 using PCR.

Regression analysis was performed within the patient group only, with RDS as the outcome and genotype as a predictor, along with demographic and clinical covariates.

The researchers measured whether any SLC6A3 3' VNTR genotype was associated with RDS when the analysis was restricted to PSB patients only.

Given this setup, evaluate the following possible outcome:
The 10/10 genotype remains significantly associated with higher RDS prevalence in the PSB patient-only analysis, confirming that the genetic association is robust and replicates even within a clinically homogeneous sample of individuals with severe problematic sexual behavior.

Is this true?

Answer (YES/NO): NO